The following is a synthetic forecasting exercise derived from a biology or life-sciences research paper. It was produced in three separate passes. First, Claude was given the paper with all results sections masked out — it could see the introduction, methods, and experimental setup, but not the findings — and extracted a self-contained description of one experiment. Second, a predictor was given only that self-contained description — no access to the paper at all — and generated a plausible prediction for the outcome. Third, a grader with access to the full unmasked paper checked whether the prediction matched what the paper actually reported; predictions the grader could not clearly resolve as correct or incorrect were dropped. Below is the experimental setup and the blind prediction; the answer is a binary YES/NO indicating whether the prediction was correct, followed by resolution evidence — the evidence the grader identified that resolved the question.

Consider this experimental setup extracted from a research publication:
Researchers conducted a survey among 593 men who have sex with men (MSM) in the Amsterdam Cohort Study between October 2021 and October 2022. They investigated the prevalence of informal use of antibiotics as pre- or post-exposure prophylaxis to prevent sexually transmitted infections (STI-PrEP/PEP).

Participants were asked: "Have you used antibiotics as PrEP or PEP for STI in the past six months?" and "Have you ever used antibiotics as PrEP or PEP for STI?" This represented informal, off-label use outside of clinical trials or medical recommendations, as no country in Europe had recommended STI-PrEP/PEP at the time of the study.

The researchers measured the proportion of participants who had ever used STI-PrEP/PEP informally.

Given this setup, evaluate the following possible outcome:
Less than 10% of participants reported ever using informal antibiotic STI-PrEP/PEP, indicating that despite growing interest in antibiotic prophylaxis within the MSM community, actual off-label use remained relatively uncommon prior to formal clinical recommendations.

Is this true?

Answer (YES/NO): YES